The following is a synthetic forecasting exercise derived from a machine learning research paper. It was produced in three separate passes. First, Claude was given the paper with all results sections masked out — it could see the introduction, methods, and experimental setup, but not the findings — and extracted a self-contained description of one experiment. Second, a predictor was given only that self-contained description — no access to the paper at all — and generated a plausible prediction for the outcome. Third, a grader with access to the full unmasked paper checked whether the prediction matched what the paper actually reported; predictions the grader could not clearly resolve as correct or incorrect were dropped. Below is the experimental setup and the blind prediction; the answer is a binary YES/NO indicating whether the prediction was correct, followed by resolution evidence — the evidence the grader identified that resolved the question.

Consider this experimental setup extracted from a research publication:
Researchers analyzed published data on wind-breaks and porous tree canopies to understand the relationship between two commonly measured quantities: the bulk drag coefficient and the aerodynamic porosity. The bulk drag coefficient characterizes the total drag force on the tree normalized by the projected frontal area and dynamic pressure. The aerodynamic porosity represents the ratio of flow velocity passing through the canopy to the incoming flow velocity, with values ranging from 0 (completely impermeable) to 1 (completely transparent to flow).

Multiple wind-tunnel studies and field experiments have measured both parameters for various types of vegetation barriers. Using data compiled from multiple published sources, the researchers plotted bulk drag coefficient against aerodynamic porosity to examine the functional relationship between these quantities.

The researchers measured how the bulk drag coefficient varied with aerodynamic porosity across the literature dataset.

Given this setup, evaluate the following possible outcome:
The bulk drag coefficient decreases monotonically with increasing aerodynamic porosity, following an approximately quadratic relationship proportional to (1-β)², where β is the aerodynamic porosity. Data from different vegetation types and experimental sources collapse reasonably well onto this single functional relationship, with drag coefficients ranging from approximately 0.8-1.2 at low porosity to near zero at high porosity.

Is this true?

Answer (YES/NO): NO